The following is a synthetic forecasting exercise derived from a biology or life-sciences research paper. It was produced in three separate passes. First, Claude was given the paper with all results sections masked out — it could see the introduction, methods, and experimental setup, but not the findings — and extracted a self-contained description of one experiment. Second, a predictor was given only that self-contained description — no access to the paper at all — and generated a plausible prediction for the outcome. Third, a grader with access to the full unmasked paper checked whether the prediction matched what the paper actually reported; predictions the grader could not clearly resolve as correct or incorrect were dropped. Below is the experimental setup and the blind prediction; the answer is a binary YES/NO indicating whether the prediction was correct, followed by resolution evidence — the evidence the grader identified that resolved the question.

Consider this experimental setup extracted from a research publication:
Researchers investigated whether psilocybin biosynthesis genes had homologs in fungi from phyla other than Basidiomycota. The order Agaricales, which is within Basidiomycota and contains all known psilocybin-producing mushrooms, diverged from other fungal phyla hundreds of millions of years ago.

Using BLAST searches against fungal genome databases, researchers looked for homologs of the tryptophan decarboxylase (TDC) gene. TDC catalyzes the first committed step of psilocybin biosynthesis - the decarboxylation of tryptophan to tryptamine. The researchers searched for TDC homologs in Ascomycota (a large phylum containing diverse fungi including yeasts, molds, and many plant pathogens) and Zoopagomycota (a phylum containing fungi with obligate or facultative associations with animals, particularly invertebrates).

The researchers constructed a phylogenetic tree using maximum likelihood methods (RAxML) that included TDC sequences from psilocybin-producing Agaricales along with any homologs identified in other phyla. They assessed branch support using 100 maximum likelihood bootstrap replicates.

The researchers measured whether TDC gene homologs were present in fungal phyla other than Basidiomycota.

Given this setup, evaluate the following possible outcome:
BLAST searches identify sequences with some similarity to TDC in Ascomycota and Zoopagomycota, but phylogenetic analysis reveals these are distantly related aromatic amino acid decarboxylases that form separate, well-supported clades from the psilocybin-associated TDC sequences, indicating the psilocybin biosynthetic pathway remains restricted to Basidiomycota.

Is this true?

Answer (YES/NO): NO